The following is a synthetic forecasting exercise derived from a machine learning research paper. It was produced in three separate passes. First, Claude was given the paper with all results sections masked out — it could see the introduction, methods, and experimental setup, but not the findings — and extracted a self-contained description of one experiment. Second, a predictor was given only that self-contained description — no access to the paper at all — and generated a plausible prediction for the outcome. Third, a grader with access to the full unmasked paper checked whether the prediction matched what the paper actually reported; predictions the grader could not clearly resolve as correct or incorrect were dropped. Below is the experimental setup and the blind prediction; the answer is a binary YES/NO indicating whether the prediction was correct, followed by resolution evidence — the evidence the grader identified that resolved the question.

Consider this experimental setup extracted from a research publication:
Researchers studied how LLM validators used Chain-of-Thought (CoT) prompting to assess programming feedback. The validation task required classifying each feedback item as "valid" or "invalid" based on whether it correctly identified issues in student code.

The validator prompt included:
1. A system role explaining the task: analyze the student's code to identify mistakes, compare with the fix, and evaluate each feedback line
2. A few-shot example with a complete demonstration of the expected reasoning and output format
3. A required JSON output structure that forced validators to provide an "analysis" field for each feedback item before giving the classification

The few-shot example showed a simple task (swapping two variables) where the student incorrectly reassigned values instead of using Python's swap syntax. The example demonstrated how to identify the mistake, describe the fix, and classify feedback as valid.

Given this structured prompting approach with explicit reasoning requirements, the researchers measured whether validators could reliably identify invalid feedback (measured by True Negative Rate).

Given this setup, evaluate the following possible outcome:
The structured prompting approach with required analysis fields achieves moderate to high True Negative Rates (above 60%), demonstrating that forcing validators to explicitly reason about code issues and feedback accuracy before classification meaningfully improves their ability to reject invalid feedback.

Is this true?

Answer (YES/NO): NO